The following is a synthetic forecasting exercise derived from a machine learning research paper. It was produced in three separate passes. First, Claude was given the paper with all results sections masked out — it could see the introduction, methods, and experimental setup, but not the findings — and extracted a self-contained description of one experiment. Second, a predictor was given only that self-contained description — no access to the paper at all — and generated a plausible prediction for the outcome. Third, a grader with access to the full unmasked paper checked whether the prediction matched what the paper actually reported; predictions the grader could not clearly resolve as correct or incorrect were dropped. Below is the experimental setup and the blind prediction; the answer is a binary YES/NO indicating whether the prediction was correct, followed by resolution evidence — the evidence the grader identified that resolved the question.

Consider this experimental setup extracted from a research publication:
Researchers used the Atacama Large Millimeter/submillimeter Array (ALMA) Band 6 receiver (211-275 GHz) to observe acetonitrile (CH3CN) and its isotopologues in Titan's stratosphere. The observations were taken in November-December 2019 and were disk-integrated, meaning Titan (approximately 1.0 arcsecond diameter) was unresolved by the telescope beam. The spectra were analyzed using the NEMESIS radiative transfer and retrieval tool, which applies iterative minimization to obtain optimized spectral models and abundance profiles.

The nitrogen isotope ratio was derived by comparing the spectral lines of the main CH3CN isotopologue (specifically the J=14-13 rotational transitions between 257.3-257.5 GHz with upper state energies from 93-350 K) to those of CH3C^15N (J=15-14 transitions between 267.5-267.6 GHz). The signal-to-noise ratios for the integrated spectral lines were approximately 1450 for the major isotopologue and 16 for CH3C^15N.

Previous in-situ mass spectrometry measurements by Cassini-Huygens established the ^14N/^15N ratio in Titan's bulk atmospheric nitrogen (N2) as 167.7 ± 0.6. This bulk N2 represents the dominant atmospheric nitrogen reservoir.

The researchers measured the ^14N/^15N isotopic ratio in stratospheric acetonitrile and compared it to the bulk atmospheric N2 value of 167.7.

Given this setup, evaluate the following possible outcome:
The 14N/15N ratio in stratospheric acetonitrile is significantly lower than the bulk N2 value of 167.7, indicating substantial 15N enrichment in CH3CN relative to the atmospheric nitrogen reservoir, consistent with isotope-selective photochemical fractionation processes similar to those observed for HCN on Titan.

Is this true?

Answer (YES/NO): YES